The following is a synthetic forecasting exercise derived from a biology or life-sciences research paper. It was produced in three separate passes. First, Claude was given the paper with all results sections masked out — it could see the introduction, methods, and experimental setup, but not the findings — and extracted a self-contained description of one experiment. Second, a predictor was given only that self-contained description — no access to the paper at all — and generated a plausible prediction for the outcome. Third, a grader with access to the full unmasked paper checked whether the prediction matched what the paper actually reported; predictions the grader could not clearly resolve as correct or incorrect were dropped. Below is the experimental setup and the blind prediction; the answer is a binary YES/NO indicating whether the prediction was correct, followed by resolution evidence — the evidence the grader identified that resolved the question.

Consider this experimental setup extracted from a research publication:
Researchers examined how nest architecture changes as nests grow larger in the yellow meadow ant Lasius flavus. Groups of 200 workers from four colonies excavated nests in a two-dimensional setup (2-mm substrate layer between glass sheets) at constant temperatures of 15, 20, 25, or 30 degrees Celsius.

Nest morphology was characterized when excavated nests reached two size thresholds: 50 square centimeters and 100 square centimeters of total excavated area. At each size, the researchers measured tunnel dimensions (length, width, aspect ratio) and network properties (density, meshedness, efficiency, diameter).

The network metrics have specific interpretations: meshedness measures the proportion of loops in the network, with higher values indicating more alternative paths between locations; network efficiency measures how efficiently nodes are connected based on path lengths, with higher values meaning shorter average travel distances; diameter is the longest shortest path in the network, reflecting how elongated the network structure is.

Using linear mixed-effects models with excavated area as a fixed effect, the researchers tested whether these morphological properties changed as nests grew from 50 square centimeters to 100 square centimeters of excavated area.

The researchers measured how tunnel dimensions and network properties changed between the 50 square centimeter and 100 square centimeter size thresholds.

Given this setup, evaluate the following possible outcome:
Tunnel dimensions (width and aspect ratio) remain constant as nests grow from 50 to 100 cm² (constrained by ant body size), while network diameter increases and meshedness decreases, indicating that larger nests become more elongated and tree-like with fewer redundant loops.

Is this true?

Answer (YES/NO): NO